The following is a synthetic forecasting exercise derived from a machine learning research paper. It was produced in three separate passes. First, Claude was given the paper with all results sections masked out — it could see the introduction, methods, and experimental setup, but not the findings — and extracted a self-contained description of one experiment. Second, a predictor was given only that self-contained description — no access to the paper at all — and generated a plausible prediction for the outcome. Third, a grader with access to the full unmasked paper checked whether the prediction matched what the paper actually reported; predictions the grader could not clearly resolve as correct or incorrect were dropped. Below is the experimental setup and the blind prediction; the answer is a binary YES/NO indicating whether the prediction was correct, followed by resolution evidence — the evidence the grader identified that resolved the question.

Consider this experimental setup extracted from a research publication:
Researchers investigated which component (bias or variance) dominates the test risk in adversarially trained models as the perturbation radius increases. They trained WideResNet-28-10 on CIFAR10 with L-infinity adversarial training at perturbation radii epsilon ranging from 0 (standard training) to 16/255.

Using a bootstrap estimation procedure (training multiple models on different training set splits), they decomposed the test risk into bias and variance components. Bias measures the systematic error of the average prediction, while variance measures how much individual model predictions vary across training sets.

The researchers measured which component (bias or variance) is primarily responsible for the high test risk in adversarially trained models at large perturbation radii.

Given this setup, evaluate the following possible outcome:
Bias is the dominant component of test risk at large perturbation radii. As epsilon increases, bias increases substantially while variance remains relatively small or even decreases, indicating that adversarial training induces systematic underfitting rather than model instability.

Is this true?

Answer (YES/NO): YES